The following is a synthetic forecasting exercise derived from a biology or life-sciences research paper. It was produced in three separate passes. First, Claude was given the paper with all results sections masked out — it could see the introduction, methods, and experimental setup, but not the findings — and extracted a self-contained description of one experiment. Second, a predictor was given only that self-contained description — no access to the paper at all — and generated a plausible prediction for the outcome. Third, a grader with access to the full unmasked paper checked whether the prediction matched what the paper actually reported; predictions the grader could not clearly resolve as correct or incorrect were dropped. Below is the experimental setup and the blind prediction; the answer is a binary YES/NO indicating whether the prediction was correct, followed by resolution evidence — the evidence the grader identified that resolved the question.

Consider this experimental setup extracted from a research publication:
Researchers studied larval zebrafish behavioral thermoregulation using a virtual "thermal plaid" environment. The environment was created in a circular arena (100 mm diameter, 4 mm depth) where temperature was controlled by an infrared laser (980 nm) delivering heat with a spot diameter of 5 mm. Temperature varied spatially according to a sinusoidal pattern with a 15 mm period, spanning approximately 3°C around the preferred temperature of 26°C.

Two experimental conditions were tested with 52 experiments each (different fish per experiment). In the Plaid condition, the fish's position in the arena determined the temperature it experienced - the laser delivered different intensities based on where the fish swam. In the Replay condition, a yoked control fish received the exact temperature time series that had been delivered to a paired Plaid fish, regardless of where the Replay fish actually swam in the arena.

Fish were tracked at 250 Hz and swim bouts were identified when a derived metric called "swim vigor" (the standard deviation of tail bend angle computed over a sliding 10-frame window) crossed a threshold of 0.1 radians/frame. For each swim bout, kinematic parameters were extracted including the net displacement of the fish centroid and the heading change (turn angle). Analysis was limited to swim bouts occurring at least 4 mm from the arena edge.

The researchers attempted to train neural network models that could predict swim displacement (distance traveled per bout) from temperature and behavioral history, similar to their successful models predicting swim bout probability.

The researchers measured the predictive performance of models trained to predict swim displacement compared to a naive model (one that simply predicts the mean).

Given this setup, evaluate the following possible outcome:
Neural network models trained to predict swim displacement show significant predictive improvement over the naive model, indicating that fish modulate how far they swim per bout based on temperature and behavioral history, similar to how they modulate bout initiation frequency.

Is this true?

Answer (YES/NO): NO